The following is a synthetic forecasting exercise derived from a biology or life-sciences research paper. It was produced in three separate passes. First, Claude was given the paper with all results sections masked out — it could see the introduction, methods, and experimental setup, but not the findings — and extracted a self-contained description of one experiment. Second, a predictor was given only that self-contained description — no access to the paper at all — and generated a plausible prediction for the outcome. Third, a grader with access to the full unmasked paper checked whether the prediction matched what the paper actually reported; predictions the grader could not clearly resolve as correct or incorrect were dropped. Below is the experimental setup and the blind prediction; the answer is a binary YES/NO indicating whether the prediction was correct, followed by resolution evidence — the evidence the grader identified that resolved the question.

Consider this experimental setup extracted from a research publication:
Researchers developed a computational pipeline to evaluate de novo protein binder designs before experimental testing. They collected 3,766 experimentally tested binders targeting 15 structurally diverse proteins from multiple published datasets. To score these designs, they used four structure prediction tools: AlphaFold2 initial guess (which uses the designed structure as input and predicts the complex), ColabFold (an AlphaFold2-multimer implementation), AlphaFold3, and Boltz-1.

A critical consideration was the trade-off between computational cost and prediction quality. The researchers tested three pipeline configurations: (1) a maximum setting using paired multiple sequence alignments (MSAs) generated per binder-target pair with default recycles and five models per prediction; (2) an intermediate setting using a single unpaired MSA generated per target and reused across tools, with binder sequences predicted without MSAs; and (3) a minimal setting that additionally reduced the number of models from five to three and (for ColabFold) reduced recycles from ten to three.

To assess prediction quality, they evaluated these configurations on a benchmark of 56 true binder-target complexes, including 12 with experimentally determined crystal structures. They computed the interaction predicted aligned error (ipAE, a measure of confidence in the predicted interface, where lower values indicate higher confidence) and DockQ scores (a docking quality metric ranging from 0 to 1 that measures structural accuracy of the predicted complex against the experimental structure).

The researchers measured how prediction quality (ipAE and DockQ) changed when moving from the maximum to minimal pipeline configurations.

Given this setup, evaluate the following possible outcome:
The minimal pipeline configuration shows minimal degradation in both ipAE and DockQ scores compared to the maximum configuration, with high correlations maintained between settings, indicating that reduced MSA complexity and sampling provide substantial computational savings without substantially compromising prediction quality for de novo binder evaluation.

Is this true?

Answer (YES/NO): YES